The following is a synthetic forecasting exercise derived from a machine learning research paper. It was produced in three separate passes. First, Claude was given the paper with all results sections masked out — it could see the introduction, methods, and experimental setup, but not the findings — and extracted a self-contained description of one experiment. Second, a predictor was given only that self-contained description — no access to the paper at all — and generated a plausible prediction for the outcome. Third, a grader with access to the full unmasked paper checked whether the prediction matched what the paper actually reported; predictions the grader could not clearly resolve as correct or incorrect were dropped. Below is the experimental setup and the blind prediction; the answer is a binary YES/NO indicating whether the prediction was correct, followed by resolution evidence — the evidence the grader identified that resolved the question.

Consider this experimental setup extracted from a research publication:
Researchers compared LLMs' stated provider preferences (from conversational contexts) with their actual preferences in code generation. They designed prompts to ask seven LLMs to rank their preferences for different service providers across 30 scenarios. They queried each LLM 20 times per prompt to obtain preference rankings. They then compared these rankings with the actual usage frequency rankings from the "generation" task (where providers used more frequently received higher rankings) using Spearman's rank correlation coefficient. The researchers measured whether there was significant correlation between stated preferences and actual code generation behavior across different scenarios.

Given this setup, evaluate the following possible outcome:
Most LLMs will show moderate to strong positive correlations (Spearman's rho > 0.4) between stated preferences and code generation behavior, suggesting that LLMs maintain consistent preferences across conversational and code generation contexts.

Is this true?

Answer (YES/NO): NO